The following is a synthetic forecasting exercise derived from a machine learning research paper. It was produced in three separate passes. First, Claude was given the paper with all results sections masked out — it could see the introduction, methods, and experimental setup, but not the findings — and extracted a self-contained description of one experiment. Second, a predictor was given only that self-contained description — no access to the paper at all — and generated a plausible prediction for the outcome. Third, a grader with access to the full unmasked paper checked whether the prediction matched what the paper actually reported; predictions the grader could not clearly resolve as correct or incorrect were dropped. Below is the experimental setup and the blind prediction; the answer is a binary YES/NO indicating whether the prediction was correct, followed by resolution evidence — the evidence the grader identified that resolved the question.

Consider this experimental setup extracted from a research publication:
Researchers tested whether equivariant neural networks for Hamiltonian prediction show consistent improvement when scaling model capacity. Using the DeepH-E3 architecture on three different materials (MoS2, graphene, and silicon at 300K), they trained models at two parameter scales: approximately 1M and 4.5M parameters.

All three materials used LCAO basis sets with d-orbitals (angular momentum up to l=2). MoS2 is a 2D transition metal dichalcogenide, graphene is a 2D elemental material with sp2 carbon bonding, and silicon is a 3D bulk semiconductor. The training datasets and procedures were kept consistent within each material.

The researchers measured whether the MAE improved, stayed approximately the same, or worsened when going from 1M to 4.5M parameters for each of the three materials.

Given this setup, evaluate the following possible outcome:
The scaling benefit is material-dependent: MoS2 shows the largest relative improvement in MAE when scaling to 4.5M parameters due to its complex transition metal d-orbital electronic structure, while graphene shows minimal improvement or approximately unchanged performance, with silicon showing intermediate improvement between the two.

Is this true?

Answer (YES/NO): NO